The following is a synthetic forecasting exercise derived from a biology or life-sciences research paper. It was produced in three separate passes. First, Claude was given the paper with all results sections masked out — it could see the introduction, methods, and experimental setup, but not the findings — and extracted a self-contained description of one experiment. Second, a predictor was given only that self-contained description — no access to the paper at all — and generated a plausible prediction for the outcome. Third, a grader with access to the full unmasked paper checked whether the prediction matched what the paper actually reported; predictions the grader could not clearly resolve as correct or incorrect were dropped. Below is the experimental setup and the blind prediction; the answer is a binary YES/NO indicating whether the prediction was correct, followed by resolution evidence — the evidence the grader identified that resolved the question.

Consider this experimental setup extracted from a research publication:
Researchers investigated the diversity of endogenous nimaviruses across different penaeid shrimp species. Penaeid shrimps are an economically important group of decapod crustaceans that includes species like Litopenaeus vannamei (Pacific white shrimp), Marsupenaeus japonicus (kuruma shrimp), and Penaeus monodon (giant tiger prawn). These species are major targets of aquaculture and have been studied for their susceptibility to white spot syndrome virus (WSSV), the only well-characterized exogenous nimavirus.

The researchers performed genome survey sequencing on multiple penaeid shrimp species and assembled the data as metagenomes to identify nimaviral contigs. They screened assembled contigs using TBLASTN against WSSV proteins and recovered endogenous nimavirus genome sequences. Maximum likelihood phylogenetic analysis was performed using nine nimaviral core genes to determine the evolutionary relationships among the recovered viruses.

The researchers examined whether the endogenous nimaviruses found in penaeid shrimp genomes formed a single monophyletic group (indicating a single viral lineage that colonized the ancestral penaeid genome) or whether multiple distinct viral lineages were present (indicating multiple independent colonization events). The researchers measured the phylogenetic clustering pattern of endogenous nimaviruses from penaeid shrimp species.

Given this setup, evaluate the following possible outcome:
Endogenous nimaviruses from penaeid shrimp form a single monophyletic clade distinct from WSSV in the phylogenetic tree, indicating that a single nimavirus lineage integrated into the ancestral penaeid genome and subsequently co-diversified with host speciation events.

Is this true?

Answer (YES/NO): NO